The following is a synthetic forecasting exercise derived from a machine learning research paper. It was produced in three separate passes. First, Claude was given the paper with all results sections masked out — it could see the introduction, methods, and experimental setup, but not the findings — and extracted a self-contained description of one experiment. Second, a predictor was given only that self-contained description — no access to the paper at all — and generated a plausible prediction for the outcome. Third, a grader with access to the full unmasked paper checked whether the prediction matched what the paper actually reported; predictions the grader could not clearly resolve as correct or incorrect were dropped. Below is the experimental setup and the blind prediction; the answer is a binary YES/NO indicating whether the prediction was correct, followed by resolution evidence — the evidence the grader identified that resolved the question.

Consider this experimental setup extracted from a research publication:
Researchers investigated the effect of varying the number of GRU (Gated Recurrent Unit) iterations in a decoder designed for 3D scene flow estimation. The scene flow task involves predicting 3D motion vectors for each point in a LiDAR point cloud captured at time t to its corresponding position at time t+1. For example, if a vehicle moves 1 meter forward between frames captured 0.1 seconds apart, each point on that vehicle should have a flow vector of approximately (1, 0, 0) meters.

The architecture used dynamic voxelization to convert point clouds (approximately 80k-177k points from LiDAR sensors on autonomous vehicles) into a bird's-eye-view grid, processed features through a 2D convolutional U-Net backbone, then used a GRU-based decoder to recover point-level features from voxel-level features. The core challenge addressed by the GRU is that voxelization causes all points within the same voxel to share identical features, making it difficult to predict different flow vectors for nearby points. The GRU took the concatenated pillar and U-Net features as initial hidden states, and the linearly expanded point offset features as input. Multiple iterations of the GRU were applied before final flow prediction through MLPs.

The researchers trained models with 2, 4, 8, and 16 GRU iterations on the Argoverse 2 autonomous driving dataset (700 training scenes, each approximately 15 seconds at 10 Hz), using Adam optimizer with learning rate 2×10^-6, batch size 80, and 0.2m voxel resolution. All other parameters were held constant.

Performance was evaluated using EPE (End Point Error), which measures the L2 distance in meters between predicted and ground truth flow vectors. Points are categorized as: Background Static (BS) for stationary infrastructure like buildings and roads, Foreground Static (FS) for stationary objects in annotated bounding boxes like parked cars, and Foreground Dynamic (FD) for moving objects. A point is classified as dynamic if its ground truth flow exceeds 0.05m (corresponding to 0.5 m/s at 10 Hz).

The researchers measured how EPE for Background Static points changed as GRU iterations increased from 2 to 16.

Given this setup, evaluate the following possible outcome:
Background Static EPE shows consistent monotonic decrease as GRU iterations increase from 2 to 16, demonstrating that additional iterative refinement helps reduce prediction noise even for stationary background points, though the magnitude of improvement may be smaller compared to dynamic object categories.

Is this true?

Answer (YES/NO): YES